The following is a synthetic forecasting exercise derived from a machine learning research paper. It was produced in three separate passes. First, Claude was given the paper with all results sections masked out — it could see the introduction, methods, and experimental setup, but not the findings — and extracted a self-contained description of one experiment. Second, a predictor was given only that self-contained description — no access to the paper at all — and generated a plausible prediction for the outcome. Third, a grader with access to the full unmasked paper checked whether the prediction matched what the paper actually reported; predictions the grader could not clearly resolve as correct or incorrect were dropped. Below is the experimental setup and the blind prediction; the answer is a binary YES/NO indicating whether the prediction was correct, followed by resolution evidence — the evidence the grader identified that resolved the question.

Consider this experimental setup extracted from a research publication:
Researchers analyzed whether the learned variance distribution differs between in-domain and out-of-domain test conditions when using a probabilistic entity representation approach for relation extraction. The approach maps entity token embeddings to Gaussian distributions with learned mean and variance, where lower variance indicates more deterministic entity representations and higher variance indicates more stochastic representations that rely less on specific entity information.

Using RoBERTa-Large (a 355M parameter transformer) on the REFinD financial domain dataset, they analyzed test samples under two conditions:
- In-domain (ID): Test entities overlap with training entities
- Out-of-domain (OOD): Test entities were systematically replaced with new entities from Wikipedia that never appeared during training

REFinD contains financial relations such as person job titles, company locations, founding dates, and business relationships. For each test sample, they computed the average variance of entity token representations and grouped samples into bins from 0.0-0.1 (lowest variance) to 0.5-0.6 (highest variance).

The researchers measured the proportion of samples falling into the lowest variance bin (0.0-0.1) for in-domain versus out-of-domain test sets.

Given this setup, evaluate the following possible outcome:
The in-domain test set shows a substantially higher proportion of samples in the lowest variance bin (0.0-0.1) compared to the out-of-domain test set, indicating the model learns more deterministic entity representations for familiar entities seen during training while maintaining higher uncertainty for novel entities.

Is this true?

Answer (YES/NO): NO